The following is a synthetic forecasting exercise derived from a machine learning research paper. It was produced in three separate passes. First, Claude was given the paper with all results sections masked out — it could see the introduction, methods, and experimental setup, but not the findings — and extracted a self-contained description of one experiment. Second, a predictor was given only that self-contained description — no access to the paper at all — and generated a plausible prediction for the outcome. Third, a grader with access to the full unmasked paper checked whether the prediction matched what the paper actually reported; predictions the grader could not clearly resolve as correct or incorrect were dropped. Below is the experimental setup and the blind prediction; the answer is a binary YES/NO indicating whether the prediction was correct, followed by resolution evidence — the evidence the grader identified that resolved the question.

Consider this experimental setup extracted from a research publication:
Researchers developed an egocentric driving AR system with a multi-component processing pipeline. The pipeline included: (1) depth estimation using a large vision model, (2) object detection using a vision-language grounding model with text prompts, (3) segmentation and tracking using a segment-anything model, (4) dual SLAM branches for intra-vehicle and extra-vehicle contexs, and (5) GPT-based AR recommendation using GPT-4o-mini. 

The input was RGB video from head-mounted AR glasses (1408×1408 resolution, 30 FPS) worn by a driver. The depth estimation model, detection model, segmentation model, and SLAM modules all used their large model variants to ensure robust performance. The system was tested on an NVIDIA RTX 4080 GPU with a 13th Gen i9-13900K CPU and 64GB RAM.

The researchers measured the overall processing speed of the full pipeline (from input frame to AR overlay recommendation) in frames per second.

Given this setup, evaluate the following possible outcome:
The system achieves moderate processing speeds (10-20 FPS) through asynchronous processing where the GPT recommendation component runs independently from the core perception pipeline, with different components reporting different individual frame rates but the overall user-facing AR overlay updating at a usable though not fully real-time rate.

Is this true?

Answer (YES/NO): NO